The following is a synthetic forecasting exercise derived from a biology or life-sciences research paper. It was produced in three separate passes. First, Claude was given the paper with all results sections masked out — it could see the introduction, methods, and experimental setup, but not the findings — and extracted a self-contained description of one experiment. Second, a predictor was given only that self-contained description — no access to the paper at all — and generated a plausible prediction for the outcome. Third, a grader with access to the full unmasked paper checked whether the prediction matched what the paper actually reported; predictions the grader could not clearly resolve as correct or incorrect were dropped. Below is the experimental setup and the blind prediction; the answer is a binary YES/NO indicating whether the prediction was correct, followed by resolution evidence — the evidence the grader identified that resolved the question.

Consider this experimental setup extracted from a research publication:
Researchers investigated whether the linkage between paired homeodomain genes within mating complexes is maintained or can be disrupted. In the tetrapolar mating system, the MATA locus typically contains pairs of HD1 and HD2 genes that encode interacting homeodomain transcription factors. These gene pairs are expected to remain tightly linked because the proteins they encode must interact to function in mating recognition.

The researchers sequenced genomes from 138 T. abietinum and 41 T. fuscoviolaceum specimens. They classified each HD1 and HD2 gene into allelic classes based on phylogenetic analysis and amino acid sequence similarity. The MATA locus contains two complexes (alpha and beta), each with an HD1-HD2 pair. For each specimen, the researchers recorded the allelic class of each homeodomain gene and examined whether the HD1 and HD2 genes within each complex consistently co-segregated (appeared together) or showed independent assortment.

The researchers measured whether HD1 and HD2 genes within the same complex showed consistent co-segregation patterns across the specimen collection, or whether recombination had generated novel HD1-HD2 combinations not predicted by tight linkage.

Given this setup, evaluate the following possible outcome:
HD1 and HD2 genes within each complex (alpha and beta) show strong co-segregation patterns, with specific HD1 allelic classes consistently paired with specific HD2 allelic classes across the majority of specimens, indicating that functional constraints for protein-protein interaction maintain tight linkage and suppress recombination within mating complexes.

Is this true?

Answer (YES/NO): NO